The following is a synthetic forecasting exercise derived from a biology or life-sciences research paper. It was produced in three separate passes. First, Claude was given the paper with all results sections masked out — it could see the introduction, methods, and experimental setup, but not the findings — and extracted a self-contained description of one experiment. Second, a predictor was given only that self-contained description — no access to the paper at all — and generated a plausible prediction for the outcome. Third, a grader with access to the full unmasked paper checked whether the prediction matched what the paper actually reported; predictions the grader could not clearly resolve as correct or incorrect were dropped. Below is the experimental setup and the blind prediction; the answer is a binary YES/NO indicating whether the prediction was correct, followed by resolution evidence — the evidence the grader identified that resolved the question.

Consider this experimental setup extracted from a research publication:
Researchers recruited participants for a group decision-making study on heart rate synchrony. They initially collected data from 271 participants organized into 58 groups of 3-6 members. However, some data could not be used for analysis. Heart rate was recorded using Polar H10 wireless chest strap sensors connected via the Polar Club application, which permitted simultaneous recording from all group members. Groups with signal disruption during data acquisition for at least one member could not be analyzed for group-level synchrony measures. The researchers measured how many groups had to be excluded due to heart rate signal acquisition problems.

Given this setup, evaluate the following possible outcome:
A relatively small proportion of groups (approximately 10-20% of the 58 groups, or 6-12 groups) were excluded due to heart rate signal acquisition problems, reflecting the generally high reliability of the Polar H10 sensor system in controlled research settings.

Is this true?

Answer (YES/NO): YES